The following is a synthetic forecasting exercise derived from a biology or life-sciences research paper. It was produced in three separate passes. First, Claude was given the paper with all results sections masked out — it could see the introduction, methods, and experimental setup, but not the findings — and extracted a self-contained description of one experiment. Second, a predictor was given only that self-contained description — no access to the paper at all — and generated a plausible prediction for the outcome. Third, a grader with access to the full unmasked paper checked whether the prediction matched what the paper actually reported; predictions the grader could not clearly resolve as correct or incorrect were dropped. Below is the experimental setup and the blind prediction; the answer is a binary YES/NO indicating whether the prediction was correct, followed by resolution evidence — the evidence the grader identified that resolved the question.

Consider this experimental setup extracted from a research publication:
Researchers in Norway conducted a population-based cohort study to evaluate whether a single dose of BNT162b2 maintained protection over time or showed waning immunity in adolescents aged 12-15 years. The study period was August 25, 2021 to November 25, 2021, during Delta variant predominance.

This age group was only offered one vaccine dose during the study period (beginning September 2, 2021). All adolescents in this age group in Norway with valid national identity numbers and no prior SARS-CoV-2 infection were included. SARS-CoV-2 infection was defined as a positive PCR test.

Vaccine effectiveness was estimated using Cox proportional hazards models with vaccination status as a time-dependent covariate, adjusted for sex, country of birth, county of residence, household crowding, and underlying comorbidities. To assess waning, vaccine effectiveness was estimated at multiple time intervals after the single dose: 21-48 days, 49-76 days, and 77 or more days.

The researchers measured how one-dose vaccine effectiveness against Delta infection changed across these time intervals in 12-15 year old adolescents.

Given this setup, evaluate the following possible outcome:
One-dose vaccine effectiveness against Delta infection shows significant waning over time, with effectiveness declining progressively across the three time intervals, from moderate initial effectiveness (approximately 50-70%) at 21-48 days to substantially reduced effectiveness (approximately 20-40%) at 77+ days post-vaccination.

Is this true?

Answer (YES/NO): NO